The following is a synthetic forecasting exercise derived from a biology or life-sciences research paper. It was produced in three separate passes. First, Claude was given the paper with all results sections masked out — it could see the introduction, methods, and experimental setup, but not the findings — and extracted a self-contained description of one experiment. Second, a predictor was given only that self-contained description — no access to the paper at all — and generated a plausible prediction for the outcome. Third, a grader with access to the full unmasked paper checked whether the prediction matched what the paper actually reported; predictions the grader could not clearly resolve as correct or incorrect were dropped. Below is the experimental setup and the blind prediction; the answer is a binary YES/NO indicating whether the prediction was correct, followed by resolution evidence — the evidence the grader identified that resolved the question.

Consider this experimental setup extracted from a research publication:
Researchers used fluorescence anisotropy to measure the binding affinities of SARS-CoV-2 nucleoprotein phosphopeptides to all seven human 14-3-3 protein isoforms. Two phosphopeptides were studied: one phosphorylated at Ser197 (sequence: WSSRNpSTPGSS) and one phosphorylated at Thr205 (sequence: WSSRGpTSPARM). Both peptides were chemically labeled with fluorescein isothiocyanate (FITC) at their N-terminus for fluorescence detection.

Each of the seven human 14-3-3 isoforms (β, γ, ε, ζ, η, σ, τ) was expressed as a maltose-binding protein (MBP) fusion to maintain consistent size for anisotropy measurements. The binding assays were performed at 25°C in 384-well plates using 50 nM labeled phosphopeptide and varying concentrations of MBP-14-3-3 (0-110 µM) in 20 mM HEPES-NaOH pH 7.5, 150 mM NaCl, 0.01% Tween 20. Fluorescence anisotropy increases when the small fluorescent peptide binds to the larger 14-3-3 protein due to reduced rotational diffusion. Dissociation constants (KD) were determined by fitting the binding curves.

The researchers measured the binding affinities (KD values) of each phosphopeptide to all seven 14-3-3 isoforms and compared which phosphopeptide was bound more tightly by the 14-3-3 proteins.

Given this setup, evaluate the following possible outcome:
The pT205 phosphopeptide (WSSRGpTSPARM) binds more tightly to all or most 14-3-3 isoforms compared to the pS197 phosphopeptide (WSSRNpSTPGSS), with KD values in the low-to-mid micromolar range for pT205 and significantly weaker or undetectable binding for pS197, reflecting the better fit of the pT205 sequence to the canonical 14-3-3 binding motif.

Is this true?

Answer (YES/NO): YES